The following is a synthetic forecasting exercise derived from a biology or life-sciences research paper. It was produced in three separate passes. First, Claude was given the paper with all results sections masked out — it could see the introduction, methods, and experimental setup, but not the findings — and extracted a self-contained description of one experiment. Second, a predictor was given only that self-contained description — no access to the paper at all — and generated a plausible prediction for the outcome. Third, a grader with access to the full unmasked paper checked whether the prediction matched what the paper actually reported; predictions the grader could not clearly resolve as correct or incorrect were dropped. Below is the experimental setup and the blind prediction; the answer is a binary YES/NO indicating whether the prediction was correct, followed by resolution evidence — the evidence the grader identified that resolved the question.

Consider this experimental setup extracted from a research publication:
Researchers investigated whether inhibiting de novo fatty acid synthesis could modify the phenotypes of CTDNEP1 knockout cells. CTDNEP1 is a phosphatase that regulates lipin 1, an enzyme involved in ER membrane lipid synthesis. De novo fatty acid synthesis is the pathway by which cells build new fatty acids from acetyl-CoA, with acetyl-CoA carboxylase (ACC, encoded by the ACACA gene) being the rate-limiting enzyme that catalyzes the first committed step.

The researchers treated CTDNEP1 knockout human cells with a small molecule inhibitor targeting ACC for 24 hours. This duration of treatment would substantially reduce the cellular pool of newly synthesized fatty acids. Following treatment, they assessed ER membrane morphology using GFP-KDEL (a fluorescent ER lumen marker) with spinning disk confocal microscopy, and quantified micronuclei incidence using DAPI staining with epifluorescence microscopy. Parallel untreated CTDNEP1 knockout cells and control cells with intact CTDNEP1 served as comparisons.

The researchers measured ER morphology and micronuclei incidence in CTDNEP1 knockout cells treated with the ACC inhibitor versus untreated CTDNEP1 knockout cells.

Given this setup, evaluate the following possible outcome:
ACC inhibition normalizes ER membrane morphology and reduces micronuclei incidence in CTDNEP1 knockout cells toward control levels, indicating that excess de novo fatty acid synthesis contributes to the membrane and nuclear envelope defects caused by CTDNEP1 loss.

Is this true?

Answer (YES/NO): YES